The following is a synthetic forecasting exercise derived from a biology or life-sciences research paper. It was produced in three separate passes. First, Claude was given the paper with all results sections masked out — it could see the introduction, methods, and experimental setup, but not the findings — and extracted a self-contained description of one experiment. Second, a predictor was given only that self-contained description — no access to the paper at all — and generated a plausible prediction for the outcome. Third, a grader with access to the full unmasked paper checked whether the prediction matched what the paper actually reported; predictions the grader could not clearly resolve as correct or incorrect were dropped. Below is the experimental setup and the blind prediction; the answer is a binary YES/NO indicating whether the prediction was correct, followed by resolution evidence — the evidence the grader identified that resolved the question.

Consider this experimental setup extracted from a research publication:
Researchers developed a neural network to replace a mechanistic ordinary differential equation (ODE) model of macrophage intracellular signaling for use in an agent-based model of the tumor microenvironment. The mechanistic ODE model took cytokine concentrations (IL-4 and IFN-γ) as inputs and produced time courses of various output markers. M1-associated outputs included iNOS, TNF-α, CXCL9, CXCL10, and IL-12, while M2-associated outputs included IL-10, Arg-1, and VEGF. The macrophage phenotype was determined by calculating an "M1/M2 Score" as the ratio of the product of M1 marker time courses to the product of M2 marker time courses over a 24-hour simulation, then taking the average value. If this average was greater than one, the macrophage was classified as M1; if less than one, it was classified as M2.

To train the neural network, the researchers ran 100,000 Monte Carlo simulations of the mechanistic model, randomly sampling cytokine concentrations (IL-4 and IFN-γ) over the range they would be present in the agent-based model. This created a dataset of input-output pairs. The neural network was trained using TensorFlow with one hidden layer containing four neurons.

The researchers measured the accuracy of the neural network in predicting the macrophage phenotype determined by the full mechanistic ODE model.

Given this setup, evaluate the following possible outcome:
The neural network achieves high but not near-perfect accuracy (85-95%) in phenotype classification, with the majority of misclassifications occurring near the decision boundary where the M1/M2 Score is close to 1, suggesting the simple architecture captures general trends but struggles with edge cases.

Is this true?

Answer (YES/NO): NO